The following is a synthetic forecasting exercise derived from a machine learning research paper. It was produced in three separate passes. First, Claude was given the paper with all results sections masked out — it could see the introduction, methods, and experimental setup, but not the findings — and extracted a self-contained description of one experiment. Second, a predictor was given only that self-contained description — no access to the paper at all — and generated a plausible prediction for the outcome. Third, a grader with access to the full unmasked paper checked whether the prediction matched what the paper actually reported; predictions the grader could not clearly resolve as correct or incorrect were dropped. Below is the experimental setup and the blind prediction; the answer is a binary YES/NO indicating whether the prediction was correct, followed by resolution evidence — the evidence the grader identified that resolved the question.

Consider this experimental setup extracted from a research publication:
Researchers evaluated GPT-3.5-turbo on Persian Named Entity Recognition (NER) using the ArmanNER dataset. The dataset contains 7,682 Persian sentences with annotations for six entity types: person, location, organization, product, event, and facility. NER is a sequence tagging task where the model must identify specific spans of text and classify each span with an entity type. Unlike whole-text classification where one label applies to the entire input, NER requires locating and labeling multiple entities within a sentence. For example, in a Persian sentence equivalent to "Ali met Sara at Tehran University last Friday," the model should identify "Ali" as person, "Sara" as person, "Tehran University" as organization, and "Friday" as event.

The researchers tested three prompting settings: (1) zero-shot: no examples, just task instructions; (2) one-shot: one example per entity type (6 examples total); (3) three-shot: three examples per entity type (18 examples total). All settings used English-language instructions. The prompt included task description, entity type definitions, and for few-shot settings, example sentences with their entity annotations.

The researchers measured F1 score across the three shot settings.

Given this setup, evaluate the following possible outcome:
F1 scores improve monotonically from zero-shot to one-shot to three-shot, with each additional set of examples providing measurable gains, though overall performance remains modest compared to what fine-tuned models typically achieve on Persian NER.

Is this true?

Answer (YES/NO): YES